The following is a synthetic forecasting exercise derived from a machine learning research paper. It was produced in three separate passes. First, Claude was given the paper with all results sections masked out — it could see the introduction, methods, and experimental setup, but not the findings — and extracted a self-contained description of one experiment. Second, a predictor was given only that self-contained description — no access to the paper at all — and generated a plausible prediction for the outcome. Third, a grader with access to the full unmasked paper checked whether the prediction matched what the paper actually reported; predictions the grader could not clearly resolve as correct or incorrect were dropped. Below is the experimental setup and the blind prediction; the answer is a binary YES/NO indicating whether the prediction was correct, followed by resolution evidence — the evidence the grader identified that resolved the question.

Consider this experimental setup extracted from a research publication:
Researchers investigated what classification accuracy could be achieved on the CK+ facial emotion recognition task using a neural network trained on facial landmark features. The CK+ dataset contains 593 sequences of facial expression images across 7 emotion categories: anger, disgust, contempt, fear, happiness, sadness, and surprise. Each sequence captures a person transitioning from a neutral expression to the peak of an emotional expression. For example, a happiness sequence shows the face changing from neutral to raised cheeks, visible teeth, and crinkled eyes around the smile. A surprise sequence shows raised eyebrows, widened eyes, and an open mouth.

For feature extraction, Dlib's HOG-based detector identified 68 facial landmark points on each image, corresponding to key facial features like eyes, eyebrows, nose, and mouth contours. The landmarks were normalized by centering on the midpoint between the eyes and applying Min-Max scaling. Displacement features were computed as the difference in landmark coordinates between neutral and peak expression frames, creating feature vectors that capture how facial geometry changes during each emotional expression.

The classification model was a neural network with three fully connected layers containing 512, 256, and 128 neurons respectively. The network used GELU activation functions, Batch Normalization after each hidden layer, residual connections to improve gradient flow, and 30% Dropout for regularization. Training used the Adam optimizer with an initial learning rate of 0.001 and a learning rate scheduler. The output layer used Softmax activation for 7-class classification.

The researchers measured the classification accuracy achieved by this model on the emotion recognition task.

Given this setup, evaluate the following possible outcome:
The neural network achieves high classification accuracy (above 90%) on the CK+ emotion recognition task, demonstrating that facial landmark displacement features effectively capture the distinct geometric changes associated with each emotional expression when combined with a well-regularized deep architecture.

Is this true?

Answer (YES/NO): YES